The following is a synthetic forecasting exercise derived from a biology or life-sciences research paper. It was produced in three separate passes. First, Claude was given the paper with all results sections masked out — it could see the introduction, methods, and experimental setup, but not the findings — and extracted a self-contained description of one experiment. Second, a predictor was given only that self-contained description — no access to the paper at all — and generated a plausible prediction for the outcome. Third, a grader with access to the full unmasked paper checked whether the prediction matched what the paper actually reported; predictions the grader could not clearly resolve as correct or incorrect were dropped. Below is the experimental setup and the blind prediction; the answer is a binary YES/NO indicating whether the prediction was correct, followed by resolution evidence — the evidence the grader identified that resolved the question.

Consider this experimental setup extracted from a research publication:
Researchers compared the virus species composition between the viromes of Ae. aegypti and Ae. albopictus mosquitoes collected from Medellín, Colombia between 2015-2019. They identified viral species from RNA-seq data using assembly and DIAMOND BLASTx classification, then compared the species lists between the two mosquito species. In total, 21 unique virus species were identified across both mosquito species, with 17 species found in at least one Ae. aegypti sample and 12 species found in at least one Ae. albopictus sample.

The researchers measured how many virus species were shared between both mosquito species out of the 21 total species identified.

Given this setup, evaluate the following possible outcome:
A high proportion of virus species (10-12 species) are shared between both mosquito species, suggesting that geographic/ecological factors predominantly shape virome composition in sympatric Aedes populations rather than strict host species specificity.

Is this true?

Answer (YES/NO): NO